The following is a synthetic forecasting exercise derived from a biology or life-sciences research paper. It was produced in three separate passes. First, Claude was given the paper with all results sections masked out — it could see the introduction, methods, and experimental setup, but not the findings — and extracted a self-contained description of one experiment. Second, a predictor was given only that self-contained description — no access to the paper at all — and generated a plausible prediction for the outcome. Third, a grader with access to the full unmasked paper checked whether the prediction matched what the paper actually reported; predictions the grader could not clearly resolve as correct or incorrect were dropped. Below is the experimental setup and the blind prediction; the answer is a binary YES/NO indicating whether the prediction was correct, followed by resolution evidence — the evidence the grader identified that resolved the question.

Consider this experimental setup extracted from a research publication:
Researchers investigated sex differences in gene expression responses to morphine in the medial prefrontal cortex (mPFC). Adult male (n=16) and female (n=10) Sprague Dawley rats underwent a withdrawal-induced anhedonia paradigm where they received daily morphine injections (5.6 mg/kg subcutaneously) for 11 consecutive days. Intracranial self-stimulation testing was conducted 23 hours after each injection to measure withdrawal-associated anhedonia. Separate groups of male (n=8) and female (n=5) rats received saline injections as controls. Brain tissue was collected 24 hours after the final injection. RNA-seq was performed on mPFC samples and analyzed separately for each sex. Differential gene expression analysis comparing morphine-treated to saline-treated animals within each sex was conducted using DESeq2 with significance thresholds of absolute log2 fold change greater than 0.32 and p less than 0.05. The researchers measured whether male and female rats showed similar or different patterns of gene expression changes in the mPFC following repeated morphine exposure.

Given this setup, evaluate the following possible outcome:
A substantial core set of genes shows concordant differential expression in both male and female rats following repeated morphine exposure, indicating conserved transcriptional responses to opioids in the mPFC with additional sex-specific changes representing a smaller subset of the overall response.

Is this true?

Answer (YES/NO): NO